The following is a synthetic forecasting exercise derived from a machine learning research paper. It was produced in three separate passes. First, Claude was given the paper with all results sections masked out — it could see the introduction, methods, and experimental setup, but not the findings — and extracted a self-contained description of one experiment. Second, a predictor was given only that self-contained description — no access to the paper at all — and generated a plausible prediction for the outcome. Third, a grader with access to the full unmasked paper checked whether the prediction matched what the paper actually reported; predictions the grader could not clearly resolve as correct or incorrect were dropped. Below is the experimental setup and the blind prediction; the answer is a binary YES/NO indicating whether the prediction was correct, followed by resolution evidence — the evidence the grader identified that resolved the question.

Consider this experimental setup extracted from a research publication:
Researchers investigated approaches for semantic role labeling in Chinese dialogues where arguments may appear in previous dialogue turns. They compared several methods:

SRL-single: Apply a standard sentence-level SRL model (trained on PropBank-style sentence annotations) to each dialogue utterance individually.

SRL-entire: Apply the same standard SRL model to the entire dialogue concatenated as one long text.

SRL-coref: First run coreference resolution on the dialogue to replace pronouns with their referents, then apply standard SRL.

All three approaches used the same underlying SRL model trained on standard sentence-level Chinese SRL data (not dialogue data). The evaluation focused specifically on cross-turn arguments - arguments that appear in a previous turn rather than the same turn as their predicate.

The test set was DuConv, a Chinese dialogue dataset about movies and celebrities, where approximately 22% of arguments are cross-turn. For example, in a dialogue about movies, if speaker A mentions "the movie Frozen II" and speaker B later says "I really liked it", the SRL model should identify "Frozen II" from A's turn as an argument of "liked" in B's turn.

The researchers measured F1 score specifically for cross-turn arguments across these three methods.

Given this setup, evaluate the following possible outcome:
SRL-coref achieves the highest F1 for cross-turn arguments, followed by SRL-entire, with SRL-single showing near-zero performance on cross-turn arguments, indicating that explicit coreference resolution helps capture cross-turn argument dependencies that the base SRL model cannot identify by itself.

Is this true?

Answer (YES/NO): YES